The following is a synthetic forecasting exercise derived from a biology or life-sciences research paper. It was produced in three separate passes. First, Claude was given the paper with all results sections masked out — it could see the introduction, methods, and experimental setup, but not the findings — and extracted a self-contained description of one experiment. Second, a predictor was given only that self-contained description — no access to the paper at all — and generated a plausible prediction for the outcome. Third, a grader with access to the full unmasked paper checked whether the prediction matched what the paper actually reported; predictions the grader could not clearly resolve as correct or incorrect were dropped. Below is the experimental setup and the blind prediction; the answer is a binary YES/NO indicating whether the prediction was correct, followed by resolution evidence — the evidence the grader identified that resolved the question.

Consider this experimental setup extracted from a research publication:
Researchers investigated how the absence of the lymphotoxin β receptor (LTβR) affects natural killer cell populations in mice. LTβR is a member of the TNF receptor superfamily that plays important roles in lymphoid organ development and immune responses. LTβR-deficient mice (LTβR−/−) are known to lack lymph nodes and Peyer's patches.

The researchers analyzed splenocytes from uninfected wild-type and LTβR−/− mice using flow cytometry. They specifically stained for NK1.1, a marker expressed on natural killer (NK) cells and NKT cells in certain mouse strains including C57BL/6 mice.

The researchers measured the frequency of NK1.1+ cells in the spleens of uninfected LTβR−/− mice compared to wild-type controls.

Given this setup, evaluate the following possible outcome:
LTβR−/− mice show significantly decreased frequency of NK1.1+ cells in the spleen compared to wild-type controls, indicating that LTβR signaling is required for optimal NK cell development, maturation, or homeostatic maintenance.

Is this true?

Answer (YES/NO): YES